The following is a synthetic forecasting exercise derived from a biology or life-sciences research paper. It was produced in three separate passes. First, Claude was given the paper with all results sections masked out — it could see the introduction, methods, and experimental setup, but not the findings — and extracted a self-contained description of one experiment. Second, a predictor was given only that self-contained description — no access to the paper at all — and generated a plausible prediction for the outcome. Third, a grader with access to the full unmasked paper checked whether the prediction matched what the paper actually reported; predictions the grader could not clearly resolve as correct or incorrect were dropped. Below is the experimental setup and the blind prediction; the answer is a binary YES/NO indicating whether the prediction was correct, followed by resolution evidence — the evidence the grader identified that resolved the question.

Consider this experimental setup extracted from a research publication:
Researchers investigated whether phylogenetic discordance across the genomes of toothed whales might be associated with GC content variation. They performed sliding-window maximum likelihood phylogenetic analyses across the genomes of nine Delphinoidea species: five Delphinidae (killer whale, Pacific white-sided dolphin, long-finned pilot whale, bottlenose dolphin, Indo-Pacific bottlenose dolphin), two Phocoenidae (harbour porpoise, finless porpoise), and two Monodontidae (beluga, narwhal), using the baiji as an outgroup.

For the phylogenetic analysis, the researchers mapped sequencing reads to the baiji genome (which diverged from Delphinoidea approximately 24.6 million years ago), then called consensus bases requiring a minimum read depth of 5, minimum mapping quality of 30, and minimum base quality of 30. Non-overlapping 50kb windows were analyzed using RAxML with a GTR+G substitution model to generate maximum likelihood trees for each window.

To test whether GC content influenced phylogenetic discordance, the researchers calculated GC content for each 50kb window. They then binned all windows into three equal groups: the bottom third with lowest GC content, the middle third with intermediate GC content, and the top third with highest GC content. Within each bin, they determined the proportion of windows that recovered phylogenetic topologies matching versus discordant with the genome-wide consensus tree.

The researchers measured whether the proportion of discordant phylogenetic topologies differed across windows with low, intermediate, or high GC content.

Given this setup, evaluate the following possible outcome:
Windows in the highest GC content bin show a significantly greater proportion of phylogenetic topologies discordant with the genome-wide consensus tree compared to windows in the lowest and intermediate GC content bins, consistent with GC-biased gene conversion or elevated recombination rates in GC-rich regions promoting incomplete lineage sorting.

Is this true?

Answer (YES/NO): NO